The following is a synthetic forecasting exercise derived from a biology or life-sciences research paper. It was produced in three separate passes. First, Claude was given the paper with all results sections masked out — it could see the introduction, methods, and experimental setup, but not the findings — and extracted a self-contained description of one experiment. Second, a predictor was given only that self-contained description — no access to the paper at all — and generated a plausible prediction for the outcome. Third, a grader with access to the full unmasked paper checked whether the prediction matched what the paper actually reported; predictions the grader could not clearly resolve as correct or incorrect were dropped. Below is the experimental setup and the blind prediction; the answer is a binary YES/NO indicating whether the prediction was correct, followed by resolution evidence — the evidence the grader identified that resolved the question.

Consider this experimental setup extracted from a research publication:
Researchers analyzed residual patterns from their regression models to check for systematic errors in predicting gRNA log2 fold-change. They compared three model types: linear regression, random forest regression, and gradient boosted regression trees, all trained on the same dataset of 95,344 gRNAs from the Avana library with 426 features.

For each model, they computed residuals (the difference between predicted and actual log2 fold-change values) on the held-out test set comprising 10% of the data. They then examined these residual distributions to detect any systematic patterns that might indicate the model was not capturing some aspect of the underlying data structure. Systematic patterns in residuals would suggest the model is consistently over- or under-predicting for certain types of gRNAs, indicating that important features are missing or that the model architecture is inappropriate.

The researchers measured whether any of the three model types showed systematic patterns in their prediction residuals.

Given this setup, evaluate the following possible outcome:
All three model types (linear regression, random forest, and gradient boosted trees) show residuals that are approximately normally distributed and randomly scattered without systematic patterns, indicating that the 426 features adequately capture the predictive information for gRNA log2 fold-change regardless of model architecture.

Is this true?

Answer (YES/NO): NO